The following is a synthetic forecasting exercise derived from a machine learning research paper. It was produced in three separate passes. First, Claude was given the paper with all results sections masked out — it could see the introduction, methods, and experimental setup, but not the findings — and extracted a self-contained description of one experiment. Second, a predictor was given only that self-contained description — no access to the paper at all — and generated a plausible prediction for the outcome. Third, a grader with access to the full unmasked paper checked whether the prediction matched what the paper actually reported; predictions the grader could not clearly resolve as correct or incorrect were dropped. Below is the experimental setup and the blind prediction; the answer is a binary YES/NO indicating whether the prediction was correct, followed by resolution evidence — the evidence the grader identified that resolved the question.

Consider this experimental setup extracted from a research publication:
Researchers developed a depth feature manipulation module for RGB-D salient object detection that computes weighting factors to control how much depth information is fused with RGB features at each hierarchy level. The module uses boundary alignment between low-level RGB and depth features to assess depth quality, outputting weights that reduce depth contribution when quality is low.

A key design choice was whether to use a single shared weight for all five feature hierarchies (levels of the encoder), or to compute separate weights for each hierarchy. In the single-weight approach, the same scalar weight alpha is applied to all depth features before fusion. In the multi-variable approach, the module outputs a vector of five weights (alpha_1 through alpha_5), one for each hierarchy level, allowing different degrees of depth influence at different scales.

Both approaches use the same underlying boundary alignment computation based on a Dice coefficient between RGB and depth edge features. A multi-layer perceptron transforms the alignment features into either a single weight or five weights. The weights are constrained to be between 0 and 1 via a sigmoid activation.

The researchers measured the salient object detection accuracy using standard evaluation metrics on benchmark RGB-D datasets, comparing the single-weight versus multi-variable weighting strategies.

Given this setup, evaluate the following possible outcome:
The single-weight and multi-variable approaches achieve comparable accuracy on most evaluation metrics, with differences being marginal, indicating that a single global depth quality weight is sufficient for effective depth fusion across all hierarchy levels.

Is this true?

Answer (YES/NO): NO